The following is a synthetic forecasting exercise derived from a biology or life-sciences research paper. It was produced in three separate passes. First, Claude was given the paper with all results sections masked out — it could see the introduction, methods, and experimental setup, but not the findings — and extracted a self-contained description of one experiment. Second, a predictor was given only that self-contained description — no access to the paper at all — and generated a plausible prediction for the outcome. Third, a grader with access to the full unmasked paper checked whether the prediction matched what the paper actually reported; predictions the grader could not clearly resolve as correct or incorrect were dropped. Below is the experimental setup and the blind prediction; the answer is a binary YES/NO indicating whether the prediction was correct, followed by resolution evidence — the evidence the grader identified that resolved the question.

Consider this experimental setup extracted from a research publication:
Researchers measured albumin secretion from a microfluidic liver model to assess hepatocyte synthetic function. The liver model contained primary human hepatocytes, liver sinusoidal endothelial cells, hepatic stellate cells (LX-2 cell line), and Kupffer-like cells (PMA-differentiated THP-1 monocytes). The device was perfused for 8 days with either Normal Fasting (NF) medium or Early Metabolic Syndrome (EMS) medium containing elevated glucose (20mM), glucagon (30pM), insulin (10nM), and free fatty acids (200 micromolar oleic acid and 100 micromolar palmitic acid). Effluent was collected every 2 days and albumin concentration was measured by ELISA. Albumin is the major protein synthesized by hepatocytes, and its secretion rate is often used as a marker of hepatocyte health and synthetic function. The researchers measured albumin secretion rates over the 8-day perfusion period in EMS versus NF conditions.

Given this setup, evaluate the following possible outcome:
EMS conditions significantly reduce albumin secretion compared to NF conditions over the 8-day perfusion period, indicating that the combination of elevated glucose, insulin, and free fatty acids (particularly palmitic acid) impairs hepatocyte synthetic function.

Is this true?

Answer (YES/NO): NO